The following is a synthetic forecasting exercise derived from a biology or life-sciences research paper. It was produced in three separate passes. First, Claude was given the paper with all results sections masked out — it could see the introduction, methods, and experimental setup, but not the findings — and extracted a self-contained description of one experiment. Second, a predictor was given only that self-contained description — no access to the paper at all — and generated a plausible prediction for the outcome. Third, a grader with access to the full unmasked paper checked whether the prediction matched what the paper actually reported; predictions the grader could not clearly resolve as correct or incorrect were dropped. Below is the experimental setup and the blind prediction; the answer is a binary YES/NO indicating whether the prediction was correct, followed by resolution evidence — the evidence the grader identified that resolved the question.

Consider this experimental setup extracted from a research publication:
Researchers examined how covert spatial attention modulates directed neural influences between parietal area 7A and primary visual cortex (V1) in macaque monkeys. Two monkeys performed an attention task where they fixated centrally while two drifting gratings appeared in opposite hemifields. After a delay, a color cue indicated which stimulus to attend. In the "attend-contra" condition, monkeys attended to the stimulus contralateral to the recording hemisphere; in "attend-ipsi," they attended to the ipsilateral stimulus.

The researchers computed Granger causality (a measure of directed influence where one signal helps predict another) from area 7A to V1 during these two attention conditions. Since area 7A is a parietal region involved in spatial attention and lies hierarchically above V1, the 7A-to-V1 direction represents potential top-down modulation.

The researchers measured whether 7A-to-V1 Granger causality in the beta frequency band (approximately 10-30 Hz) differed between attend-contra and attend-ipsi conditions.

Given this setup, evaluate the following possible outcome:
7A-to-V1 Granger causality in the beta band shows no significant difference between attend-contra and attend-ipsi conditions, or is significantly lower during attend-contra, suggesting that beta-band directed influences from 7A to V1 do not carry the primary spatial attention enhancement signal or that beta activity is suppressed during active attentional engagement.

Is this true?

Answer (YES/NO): NO